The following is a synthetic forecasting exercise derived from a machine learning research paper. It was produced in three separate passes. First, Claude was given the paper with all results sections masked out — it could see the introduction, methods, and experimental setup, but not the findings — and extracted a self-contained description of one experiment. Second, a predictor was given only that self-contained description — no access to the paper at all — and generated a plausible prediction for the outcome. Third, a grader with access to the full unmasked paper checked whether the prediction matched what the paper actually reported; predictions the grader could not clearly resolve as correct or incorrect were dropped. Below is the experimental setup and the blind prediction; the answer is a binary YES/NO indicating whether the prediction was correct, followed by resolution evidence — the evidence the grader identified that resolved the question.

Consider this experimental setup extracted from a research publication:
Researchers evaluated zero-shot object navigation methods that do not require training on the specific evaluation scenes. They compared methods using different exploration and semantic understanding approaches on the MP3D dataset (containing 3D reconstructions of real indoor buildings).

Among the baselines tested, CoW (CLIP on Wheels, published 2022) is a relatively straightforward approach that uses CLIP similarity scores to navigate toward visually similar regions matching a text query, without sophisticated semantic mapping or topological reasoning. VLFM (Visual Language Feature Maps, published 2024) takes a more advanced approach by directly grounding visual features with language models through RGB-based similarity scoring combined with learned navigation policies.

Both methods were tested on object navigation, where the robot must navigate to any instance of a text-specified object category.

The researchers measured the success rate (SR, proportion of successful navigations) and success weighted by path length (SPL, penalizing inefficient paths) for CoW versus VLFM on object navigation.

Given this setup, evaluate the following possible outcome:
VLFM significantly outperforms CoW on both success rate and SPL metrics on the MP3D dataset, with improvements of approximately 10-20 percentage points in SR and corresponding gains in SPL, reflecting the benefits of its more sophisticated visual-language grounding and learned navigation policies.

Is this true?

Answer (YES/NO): NO